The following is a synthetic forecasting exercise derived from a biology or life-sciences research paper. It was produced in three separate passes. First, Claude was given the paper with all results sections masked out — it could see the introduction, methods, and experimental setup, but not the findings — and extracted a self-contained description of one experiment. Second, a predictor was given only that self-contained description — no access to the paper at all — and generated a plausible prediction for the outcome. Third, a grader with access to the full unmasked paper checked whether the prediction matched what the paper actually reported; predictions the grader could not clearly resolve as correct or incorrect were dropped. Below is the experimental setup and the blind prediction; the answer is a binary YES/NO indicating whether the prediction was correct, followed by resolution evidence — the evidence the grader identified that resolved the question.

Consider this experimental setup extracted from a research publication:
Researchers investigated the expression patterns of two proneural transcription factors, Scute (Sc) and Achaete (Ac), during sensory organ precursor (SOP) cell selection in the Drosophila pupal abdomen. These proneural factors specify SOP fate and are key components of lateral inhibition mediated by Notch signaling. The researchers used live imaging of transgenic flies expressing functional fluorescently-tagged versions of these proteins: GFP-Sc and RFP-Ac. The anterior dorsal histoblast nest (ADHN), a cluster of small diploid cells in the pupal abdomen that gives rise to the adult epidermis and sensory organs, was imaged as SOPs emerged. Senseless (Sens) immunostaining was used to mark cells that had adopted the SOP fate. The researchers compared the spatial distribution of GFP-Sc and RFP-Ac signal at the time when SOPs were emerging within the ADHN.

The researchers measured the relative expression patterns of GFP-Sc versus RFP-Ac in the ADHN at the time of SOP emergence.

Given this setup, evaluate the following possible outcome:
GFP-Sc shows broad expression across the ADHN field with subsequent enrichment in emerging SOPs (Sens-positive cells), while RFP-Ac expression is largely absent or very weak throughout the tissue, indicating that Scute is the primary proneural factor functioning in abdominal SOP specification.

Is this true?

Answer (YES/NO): NO